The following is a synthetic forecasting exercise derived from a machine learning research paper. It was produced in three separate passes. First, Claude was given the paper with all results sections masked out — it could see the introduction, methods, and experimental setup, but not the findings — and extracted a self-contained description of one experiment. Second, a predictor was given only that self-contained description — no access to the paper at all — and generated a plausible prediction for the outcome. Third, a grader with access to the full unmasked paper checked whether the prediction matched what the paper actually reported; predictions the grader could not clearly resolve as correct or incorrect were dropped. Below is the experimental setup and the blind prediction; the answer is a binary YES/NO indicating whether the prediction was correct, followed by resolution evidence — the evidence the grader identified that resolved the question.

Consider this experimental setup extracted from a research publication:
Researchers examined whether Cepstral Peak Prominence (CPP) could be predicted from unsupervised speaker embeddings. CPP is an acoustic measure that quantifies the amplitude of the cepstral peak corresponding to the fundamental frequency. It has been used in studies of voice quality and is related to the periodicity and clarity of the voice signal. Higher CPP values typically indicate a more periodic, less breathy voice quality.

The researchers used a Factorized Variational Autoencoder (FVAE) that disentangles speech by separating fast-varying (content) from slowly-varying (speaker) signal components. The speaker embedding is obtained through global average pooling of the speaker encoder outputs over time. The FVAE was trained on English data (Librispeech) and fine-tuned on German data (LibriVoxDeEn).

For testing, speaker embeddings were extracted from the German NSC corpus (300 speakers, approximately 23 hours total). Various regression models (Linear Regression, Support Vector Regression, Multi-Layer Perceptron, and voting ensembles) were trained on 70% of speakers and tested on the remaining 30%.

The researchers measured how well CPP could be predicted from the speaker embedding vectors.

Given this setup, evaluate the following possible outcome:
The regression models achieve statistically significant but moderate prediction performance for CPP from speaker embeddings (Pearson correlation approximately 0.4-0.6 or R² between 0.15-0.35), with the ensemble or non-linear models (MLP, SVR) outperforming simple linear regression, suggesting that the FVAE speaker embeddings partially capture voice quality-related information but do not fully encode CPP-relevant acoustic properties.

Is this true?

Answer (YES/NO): NO